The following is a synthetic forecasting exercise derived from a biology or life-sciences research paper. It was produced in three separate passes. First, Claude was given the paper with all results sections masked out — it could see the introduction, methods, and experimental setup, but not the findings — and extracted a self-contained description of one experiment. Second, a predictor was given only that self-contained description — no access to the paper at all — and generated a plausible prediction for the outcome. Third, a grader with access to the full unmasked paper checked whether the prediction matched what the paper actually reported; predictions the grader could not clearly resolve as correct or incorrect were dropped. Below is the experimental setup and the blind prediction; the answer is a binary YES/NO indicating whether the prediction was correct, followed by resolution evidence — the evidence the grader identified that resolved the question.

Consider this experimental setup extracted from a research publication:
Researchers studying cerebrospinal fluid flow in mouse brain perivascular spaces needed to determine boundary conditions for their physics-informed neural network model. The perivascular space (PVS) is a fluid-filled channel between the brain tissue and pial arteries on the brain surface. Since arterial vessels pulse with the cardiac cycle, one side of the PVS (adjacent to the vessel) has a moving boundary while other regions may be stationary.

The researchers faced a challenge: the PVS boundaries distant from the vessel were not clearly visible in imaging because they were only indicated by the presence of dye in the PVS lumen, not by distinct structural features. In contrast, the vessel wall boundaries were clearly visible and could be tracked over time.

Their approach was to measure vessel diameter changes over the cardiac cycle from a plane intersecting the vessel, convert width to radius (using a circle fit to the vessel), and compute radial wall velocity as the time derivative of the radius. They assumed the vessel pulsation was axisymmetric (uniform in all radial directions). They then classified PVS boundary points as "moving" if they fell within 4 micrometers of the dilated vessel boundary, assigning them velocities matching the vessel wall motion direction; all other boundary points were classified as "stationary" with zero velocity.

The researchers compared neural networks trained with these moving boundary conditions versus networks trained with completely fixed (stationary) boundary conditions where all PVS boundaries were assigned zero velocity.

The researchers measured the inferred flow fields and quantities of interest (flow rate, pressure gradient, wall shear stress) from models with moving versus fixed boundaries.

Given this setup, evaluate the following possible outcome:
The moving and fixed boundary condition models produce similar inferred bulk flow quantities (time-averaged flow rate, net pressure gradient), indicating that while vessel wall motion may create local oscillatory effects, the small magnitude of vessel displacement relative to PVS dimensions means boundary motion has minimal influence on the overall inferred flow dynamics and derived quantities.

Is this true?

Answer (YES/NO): YES